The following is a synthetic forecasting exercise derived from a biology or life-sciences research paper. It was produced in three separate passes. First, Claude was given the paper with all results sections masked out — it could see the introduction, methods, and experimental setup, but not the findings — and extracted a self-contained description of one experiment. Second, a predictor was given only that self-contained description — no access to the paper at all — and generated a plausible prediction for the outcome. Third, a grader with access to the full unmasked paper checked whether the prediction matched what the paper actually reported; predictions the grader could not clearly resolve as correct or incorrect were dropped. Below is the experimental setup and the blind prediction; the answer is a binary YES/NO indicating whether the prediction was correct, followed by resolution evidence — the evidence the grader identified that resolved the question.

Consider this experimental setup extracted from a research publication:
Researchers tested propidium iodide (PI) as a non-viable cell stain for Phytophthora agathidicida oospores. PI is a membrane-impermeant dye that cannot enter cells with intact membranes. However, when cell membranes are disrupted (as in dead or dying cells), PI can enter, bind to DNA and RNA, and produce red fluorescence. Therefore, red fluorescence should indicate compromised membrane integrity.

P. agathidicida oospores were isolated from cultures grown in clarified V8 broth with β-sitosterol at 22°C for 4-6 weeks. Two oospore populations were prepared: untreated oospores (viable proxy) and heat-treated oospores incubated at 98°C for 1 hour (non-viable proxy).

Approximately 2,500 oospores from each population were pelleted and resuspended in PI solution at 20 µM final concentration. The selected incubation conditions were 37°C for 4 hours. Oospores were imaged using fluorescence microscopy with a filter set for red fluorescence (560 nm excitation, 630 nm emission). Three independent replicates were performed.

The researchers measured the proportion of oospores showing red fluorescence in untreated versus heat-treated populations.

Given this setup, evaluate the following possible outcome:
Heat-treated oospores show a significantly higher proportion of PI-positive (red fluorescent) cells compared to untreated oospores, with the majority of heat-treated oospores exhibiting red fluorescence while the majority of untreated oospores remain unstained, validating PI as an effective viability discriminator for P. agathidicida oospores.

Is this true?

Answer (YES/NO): NO